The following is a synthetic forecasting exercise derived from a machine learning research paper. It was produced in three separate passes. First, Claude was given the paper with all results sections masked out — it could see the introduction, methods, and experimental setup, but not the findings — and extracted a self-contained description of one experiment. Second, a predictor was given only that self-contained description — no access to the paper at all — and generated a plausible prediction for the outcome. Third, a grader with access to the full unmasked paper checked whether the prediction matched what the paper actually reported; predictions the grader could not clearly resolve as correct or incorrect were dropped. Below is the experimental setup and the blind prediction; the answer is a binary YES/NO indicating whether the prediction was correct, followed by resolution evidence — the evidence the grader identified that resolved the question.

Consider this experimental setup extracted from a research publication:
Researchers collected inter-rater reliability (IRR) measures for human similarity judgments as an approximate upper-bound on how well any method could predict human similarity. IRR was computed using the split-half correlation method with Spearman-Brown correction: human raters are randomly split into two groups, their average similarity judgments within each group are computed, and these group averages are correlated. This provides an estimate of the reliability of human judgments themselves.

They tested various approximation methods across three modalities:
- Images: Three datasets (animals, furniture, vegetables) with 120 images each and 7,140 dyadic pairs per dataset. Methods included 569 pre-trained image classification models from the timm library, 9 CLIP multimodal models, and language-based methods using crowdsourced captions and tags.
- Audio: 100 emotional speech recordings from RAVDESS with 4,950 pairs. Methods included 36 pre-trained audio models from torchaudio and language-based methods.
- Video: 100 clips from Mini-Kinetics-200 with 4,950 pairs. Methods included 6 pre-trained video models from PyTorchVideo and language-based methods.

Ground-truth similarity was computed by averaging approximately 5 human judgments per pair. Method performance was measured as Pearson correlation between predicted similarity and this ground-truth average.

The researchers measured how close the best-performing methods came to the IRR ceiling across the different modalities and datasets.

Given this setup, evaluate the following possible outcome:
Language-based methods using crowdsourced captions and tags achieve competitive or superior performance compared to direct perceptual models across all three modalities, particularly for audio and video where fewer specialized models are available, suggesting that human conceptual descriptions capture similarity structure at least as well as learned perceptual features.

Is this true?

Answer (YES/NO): YES